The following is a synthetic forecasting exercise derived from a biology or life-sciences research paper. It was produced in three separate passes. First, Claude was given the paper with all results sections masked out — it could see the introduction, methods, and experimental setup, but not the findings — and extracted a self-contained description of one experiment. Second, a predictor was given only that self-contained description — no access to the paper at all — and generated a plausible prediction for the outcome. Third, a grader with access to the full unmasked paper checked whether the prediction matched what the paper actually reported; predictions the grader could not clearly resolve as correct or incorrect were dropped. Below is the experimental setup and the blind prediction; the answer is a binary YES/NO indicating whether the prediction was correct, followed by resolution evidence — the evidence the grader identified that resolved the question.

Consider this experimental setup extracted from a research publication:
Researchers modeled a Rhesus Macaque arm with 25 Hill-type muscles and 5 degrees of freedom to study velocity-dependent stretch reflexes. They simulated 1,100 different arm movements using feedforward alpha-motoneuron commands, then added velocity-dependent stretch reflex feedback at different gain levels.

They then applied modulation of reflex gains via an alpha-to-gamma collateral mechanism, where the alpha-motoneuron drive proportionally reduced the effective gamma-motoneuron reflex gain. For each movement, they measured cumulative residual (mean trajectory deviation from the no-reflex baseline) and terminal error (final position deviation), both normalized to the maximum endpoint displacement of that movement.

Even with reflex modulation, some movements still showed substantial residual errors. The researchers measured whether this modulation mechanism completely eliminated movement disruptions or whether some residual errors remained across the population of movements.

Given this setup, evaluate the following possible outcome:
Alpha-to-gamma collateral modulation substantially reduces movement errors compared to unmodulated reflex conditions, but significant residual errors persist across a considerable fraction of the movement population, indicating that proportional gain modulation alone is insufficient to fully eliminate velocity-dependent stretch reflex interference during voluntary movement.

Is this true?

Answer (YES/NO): YES